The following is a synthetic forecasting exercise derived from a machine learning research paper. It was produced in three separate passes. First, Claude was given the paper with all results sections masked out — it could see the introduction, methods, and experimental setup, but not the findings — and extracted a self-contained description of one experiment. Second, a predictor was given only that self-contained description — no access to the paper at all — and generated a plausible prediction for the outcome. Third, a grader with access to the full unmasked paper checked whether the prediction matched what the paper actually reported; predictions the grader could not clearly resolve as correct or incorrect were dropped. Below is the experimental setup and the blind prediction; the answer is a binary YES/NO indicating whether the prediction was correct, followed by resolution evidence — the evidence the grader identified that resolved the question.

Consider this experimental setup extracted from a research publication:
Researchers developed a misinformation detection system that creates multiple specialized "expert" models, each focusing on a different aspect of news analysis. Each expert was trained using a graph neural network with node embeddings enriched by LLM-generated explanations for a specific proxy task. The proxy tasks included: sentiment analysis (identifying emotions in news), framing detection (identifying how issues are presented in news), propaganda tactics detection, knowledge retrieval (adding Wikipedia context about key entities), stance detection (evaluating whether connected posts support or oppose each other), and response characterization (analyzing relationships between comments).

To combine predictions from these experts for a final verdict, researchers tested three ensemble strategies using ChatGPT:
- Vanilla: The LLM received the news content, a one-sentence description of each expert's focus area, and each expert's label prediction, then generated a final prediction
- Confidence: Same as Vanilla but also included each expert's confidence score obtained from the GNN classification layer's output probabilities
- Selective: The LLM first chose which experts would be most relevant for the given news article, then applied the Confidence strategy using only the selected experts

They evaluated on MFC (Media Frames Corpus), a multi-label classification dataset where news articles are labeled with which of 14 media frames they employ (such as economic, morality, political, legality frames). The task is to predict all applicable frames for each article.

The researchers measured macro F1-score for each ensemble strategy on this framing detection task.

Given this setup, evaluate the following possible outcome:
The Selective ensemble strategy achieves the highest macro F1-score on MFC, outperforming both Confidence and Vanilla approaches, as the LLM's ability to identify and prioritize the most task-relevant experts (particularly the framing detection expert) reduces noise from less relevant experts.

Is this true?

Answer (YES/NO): NO